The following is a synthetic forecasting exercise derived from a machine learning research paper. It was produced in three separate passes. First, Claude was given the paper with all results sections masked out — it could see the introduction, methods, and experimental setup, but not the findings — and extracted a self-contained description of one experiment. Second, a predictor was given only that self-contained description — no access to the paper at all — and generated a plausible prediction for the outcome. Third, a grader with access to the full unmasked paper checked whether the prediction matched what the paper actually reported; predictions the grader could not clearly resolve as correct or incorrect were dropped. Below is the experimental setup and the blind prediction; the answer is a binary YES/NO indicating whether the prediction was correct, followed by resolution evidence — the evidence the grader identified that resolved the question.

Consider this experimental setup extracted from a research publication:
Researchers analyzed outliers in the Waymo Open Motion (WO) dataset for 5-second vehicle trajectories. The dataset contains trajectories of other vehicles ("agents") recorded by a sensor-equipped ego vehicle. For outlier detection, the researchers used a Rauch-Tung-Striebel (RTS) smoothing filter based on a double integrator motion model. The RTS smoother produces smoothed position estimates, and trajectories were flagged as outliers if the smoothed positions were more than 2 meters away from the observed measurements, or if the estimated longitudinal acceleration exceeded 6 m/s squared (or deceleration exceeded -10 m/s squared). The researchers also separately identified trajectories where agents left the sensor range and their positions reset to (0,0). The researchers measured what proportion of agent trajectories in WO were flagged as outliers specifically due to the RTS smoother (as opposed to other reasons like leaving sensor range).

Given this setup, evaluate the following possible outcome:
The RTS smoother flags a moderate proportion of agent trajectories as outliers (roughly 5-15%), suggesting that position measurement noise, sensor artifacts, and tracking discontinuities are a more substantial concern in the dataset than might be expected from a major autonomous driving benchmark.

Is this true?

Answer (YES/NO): NO